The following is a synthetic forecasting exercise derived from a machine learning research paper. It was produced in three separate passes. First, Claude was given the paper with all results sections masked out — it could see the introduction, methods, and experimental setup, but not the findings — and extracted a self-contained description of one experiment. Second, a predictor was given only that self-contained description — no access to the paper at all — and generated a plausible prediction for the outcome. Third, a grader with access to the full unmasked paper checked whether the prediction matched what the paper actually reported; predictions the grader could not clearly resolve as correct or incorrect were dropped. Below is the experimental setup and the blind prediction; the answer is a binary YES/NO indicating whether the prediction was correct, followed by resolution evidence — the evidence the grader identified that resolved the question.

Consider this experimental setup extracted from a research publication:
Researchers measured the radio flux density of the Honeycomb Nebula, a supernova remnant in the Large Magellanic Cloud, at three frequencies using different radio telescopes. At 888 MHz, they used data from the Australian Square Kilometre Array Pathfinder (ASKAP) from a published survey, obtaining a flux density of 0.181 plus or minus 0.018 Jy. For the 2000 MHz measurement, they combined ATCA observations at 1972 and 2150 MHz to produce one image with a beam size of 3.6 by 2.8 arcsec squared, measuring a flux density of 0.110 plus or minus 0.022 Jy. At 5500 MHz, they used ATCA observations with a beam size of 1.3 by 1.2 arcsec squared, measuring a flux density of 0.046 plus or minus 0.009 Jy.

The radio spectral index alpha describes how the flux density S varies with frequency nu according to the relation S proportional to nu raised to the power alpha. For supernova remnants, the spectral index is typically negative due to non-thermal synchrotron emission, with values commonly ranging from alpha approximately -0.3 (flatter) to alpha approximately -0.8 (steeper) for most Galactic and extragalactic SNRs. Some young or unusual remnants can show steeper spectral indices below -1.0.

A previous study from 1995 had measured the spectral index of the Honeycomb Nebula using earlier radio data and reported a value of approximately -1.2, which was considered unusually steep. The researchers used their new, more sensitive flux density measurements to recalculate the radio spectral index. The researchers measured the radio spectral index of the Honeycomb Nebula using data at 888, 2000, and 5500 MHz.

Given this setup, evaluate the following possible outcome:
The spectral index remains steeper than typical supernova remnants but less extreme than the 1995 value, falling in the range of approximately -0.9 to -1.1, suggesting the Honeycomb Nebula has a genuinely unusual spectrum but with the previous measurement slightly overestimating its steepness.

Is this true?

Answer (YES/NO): NO